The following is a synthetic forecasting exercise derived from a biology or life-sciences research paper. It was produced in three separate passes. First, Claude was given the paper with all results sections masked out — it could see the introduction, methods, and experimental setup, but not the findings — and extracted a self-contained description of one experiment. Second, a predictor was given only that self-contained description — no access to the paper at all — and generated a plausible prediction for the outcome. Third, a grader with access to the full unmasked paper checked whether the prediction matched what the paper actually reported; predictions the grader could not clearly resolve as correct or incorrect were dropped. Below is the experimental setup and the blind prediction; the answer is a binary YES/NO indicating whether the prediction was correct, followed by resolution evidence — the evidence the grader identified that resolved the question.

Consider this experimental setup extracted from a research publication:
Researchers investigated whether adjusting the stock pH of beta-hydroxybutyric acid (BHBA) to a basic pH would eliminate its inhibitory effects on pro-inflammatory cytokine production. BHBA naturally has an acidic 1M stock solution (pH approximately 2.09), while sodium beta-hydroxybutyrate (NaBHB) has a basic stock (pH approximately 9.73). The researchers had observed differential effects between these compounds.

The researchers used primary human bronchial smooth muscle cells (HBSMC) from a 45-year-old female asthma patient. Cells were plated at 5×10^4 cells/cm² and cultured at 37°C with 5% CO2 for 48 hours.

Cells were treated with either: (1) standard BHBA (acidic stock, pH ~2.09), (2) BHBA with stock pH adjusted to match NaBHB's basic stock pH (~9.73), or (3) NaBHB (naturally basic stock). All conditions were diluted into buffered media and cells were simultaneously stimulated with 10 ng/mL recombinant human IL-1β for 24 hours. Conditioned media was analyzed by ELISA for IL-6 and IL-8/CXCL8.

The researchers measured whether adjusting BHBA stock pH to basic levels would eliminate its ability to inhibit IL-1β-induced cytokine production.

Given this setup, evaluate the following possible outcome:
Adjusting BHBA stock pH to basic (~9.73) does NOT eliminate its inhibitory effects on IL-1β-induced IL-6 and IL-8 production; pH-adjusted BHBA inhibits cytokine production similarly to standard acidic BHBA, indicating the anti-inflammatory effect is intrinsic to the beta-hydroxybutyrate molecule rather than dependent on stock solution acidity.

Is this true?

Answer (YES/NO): NO